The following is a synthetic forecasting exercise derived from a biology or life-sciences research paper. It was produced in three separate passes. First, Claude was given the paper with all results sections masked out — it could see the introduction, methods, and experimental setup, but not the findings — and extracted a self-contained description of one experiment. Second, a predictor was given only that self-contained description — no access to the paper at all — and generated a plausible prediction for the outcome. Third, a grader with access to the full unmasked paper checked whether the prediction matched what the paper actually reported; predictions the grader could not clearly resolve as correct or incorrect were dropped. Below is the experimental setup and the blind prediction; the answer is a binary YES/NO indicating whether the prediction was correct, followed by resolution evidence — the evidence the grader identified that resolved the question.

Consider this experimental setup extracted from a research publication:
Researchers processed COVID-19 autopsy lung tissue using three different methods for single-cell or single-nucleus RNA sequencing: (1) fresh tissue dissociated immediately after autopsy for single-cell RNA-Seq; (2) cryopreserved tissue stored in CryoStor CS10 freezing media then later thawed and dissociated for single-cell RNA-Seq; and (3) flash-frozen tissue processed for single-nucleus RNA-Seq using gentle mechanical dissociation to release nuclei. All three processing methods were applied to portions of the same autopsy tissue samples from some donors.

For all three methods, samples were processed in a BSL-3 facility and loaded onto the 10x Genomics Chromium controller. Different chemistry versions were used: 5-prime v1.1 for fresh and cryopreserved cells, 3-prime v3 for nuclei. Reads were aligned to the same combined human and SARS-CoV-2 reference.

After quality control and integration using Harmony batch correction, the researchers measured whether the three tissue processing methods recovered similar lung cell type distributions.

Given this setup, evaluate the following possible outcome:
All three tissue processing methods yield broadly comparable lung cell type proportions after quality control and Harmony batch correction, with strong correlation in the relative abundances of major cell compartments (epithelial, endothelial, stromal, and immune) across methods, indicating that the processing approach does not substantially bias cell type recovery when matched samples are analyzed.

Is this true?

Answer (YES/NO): NO